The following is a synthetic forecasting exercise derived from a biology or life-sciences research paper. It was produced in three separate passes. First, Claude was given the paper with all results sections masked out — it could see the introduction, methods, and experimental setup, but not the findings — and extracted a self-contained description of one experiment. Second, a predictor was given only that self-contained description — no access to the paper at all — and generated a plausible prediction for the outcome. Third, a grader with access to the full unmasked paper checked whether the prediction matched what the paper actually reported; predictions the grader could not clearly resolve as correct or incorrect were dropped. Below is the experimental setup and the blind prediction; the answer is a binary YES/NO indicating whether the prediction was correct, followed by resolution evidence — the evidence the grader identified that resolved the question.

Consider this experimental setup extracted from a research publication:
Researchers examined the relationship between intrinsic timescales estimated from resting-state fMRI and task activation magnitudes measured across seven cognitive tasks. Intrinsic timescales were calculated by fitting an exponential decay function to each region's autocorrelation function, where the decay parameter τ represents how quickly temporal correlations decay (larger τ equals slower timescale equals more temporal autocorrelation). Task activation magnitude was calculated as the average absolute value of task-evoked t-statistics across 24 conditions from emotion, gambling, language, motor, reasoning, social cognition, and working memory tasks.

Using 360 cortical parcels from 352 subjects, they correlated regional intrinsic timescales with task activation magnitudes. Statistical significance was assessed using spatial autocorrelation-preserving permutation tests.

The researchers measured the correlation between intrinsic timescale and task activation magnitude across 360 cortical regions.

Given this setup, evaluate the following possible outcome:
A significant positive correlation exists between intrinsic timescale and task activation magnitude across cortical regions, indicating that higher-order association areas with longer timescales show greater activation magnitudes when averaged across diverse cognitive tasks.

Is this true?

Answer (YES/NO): NO